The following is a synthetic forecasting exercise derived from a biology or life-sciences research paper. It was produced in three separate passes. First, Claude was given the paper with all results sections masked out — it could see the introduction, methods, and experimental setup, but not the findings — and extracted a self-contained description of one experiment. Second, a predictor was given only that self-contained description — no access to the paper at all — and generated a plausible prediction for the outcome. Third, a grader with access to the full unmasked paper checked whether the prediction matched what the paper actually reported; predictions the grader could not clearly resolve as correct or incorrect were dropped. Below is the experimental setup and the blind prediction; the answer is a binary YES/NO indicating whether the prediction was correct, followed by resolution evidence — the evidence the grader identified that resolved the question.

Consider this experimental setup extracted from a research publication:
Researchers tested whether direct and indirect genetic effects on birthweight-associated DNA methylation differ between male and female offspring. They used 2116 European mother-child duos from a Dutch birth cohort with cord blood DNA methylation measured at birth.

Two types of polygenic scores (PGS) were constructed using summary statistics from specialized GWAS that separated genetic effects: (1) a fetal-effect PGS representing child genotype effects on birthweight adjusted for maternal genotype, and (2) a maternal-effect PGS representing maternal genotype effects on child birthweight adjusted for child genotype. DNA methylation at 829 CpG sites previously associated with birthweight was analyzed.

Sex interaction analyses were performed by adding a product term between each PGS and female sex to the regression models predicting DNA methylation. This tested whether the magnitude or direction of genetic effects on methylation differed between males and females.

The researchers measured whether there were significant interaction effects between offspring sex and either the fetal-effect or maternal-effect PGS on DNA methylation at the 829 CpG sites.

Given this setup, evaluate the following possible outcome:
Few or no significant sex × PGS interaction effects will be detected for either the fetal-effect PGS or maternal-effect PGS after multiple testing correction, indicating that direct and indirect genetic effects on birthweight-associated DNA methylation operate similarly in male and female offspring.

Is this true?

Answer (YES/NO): YES